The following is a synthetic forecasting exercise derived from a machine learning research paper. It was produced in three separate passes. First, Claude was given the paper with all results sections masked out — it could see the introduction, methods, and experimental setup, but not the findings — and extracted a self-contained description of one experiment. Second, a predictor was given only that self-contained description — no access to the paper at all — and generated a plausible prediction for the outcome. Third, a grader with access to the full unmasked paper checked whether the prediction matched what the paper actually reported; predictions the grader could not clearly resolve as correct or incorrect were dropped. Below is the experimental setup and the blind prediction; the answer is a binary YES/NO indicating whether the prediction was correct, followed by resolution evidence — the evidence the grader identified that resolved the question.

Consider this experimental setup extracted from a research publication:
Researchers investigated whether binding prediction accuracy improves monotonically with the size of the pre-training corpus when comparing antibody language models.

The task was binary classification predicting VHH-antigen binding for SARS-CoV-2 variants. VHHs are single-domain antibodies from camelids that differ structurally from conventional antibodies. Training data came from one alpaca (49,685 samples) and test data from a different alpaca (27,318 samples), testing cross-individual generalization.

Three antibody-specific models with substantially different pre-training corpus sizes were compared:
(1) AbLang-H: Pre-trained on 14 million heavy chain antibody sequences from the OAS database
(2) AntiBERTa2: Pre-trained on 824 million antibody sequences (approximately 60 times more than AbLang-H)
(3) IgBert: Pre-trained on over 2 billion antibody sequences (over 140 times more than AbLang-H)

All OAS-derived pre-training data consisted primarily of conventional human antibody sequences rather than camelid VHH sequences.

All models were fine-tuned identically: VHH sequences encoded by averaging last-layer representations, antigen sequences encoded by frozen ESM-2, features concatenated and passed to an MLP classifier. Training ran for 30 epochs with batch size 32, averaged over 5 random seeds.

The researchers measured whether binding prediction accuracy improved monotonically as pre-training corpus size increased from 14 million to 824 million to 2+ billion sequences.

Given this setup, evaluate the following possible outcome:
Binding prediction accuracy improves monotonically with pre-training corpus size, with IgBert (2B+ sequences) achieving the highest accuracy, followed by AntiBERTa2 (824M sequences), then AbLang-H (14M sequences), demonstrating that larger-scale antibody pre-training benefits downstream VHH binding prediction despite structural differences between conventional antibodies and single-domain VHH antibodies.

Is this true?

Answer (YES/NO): NO